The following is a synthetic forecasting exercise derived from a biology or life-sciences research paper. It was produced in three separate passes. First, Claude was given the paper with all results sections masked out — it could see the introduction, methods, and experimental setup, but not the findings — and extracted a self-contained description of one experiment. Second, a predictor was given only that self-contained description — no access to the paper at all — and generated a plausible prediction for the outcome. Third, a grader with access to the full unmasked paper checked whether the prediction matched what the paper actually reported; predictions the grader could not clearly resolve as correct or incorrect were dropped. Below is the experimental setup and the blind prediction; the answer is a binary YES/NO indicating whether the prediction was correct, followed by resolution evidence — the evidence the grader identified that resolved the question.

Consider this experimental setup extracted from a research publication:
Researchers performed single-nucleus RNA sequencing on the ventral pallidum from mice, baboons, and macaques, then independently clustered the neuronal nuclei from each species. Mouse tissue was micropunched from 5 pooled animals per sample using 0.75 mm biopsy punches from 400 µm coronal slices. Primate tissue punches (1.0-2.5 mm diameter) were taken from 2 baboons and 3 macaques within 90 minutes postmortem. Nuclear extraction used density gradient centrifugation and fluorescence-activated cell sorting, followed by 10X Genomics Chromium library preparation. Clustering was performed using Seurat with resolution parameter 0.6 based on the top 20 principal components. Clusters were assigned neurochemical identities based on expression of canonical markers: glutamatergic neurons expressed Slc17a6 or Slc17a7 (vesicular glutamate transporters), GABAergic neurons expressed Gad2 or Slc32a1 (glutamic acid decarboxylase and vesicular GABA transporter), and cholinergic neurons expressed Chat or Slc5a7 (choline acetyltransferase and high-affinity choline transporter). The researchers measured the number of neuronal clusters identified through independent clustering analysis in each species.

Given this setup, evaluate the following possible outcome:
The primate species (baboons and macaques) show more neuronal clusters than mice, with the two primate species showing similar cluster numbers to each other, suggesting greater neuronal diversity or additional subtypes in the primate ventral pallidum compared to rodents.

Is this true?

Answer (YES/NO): NO